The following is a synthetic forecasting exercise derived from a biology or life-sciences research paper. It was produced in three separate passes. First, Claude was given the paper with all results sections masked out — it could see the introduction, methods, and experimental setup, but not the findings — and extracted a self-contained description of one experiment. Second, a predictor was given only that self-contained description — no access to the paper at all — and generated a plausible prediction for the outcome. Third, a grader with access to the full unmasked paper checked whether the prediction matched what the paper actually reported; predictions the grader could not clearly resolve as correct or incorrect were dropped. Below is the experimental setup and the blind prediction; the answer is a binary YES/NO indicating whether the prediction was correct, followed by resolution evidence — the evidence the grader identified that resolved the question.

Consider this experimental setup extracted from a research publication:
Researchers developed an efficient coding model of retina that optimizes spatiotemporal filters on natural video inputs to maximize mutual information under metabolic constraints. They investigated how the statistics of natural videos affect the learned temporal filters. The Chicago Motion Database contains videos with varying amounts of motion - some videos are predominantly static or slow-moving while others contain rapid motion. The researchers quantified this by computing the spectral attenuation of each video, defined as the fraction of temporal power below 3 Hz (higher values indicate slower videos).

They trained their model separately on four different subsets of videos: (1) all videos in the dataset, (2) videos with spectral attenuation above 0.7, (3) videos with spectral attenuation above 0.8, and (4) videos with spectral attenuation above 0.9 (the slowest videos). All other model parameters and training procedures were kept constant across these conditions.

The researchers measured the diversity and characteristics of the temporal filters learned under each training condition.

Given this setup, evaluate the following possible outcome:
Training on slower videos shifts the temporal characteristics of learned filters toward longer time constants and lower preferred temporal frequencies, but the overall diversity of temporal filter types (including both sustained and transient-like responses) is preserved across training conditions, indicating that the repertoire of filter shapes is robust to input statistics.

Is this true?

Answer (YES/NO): NO